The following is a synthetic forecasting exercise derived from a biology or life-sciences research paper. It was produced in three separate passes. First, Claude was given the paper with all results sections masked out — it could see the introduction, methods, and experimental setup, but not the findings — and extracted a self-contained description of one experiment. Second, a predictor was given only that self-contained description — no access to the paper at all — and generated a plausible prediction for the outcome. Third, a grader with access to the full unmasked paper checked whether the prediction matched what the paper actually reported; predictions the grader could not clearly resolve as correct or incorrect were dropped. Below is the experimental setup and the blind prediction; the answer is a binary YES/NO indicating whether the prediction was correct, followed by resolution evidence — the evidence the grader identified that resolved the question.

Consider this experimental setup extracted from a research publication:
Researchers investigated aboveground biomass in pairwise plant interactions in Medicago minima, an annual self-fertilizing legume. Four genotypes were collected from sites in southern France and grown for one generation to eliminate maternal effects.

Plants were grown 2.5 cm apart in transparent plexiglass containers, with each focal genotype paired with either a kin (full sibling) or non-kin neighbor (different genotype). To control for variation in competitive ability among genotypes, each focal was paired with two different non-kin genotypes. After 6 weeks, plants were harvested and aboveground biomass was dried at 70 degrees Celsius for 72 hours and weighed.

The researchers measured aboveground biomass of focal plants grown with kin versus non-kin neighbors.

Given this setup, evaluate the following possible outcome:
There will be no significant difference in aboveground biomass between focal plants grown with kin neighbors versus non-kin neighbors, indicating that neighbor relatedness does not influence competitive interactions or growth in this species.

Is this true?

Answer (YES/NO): NO